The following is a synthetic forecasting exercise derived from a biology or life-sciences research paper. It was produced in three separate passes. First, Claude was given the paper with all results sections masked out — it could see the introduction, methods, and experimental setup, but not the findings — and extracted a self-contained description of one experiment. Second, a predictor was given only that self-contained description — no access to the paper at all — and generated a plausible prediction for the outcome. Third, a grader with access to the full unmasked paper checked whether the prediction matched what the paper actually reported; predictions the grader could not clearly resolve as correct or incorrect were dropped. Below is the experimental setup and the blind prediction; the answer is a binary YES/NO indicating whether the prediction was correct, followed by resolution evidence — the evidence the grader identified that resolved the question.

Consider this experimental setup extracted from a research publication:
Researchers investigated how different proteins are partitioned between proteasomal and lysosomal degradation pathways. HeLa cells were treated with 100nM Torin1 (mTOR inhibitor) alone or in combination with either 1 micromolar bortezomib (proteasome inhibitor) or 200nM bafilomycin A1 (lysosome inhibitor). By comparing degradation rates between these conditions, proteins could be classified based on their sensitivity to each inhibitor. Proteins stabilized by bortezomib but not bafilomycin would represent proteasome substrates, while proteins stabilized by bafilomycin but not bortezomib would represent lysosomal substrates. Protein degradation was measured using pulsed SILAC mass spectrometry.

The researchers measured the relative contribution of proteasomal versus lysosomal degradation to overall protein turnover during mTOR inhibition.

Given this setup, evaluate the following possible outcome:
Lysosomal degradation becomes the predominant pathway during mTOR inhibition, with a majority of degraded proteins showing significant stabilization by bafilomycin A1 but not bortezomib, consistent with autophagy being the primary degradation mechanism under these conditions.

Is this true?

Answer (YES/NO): NO